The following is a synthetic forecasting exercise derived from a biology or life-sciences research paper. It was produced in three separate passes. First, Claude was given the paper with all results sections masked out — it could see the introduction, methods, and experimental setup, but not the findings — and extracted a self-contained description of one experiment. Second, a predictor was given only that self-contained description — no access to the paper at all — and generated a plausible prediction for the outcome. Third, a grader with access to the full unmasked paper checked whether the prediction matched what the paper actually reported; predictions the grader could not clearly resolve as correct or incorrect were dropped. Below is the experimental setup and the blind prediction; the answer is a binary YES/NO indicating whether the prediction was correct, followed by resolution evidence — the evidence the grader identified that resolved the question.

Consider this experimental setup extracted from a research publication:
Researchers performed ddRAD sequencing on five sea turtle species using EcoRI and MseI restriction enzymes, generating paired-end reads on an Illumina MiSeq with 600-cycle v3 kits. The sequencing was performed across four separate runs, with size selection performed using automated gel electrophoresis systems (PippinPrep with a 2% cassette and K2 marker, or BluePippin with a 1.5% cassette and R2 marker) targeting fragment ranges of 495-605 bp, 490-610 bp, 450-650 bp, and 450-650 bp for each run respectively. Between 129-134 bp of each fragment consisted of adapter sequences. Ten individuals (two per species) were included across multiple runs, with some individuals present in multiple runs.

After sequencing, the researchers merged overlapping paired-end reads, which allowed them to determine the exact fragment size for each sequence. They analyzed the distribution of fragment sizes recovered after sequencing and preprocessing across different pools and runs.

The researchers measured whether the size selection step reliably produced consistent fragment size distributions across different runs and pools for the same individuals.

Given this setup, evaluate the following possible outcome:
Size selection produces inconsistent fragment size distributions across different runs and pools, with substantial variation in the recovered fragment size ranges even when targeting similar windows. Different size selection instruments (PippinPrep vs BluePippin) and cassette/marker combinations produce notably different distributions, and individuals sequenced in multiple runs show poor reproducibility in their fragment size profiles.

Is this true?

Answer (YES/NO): NO